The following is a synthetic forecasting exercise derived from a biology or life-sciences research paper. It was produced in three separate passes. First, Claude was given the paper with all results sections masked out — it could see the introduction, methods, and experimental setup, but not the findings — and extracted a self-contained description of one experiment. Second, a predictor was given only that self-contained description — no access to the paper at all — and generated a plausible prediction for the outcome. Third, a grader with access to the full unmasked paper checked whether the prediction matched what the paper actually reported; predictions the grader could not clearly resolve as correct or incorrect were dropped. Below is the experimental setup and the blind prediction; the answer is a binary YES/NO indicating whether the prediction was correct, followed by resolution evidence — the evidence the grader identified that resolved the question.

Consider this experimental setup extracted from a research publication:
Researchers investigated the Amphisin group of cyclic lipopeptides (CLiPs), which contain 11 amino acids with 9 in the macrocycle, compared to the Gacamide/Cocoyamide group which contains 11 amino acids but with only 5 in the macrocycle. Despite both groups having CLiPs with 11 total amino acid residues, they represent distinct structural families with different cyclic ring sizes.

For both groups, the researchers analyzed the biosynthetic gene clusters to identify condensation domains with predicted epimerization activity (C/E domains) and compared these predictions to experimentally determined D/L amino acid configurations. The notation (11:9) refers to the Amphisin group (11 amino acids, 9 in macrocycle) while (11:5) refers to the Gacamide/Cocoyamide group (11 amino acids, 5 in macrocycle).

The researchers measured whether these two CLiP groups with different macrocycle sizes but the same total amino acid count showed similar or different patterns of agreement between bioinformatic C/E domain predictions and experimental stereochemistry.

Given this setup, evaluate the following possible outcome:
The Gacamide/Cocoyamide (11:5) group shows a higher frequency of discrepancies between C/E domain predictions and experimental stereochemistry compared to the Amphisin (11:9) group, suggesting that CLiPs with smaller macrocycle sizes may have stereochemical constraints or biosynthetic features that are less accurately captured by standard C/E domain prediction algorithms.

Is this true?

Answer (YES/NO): NO